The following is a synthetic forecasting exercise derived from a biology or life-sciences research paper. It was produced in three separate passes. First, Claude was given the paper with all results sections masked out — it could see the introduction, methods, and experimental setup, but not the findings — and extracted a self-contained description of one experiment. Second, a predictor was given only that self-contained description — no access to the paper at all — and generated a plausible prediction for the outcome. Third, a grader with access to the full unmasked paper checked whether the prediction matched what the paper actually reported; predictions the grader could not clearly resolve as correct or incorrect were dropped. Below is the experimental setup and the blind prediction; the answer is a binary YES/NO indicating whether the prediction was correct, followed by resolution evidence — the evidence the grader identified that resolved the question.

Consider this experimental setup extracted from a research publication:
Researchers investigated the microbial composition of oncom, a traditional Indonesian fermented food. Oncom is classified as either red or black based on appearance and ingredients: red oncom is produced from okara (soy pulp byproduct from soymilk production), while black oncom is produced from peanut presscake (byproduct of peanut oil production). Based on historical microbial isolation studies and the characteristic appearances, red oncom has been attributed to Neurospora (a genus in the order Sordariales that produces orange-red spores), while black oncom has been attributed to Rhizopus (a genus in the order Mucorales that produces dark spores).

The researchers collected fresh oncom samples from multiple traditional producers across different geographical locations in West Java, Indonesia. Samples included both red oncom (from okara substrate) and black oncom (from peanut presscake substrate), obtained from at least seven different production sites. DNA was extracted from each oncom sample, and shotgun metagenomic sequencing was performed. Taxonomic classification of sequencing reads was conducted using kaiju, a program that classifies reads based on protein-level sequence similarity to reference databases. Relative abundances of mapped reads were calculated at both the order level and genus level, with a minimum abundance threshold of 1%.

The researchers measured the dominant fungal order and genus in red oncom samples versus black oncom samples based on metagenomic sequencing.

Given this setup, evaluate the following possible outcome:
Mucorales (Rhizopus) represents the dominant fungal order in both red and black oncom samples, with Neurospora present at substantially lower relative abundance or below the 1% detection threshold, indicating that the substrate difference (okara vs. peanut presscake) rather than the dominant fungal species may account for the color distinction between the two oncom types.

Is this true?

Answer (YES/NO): NO